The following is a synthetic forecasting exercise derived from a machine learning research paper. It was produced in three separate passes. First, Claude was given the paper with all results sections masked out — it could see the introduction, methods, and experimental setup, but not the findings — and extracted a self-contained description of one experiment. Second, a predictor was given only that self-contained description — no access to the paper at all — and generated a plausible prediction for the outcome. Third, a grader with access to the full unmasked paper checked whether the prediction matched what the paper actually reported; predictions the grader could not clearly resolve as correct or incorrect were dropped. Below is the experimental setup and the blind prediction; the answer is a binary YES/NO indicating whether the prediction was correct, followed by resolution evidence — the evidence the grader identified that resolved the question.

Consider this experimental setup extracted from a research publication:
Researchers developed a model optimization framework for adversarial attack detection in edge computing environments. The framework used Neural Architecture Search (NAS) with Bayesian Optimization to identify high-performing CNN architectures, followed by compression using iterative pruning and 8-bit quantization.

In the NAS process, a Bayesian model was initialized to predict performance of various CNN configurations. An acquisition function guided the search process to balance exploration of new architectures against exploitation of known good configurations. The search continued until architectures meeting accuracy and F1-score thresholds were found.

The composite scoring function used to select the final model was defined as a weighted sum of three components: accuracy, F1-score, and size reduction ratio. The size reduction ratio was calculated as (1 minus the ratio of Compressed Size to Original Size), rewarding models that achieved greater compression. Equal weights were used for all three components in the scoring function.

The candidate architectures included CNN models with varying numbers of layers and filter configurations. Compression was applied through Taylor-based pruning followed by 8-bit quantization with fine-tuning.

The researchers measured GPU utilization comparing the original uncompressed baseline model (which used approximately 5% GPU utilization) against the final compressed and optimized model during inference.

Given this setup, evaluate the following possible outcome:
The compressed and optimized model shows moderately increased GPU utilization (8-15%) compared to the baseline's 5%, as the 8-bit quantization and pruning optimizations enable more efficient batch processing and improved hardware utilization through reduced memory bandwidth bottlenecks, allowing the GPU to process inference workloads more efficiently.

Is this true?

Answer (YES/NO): NO